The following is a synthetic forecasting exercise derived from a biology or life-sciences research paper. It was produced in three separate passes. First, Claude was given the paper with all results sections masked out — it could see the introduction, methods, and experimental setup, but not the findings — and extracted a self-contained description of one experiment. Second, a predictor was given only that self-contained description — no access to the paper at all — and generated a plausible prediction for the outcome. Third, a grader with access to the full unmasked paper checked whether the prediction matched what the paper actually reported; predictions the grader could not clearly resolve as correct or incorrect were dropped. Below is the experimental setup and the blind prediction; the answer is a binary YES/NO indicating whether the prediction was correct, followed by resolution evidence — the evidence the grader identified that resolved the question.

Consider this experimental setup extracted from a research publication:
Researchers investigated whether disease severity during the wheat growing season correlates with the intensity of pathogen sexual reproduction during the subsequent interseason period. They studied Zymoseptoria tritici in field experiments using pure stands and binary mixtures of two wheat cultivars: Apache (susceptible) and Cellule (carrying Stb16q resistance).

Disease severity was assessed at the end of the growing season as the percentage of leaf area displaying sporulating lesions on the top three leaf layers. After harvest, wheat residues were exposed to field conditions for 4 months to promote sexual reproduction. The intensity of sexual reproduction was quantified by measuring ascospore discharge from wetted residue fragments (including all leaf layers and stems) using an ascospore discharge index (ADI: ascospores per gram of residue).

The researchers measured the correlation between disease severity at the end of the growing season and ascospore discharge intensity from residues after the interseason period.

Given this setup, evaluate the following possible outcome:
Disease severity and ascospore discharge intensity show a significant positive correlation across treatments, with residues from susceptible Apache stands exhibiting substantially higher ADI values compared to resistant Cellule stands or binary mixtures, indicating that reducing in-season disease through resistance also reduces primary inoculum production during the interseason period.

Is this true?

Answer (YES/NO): NO